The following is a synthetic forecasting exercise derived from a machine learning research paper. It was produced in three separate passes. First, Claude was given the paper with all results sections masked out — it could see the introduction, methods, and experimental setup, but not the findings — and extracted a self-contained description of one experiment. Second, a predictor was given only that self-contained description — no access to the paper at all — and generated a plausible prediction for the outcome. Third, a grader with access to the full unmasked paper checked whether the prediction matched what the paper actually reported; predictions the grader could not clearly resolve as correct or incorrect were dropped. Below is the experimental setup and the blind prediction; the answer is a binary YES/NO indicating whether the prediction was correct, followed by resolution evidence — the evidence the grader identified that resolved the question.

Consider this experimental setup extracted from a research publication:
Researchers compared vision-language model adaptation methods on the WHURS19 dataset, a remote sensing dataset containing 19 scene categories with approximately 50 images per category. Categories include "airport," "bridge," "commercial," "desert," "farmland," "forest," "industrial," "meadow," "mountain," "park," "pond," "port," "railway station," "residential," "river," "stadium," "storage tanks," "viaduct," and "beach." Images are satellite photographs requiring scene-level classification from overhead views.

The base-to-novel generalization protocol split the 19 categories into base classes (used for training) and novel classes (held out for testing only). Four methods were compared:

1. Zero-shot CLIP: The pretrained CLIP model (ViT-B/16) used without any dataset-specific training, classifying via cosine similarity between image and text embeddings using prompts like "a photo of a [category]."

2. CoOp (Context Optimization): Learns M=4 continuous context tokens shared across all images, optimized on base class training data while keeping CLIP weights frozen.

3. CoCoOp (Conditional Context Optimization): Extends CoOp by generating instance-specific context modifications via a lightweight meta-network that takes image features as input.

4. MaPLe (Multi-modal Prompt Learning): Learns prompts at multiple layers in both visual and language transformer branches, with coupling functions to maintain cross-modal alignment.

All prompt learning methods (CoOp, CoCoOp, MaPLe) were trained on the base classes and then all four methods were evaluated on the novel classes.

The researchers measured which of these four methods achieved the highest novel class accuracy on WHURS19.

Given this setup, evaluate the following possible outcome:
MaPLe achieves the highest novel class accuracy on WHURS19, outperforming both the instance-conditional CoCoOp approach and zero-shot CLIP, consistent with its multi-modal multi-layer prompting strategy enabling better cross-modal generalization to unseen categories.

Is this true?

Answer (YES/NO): NO